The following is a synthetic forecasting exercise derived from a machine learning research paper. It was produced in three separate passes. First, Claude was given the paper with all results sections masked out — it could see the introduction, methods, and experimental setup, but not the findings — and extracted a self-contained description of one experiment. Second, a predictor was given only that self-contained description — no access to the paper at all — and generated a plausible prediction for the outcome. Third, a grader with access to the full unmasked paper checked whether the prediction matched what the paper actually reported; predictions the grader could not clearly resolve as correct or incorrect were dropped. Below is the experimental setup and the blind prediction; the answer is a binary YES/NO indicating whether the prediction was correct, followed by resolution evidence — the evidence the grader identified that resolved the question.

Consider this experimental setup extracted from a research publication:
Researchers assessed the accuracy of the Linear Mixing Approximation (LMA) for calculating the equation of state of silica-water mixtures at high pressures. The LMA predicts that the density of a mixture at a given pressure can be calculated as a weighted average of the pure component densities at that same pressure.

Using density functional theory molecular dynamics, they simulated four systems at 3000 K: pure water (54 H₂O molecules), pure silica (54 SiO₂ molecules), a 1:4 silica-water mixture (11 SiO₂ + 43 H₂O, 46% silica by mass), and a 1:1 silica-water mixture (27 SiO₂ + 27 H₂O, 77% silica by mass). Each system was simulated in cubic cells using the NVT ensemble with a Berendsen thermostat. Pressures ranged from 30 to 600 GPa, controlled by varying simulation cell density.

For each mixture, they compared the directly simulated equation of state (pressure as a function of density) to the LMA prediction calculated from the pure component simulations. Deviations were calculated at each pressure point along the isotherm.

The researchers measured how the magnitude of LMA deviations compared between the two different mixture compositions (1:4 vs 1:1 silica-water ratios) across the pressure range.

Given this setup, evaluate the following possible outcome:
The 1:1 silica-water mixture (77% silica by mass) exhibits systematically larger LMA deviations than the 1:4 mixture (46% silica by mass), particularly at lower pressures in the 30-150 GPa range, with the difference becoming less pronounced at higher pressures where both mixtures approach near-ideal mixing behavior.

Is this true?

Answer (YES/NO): NO